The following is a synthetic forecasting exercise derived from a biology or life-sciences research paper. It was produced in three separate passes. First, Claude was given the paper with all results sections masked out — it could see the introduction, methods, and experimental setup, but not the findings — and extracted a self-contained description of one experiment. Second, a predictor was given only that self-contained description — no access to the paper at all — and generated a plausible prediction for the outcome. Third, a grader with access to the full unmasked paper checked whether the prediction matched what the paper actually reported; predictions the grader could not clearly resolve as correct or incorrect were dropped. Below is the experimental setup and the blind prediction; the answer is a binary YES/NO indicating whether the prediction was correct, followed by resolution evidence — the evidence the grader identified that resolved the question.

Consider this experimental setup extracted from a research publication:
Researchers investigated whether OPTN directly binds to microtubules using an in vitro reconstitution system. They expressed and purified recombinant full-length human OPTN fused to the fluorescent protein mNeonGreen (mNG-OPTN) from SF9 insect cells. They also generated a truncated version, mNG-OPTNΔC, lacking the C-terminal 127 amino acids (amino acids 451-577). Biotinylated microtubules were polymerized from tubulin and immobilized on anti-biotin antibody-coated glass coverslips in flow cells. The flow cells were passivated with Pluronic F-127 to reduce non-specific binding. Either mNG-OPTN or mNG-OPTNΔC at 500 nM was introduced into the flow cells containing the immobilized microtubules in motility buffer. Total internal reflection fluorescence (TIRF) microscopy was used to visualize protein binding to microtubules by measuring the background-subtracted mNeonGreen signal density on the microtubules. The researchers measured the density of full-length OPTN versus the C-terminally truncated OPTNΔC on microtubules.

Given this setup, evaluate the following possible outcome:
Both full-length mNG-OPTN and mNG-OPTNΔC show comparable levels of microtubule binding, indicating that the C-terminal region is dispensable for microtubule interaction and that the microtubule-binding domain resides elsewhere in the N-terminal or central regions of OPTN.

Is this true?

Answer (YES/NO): NO